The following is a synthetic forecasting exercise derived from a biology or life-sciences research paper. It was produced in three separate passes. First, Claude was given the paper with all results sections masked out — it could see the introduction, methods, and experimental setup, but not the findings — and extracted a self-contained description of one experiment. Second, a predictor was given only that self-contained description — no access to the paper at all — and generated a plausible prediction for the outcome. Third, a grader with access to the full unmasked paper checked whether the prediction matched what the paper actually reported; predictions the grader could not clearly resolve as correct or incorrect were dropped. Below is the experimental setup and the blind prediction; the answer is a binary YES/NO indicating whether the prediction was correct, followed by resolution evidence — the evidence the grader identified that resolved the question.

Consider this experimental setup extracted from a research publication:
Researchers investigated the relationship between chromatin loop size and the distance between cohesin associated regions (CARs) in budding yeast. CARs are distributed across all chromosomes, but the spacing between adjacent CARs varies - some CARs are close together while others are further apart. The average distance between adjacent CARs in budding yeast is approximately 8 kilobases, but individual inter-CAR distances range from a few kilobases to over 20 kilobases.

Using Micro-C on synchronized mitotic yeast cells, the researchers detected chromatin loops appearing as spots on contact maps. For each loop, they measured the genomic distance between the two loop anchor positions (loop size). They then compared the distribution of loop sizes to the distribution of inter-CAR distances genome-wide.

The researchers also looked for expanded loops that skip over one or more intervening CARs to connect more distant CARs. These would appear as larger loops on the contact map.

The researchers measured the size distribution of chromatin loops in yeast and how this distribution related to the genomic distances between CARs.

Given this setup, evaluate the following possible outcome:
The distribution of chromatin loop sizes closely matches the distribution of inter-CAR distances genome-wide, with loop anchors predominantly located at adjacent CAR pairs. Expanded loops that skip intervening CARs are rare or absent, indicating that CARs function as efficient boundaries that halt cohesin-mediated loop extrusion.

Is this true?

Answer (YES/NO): NO